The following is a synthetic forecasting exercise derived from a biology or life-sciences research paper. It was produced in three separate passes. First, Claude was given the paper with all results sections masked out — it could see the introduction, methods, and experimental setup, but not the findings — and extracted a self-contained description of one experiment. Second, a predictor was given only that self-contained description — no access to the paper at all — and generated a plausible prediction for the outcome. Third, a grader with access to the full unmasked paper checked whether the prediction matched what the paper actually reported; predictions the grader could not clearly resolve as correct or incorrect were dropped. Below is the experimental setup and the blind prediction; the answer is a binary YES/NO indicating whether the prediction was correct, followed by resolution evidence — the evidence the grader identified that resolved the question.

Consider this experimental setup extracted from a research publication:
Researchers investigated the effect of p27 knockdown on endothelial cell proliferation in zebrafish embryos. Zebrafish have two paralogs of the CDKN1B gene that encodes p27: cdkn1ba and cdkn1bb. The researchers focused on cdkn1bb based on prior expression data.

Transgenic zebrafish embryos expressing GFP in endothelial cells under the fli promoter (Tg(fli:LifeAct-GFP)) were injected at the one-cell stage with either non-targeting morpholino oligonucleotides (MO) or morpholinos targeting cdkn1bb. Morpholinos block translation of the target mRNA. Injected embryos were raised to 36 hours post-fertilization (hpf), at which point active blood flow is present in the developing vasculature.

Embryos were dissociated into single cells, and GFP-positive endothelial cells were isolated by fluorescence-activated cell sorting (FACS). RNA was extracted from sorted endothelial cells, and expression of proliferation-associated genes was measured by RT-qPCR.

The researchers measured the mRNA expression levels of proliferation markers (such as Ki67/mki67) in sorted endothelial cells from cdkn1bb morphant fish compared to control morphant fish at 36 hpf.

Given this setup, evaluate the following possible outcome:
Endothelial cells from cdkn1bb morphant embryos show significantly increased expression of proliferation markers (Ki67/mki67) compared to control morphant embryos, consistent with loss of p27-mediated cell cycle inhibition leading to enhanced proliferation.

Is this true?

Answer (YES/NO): YES